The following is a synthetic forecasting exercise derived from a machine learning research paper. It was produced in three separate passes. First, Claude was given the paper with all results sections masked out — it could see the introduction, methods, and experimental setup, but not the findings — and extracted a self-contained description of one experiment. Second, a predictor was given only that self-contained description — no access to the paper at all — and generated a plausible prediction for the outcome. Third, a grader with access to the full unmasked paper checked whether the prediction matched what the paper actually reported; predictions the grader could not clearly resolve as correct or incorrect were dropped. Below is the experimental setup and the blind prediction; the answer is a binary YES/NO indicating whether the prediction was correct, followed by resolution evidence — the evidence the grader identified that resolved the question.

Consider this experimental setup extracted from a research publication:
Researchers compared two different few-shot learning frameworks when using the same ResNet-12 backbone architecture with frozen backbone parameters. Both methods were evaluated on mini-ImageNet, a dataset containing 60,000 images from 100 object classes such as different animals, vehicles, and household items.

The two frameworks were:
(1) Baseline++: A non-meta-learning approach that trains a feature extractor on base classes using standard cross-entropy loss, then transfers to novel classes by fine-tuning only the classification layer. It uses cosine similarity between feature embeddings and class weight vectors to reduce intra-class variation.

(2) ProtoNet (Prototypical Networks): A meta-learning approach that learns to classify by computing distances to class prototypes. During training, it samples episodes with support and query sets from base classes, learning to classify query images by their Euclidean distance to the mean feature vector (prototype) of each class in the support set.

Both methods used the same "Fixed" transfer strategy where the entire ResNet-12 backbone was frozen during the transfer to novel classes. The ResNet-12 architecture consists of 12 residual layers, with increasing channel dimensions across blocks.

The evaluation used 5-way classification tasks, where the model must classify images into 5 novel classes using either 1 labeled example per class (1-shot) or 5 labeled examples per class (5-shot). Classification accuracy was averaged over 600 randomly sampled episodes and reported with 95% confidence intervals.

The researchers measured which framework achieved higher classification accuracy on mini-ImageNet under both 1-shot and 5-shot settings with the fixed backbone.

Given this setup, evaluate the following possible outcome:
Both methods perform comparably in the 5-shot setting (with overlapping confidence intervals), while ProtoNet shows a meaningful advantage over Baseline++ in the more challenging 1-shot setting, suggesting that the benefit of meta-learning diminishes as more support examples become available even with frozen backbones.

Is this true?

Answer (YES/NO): NO